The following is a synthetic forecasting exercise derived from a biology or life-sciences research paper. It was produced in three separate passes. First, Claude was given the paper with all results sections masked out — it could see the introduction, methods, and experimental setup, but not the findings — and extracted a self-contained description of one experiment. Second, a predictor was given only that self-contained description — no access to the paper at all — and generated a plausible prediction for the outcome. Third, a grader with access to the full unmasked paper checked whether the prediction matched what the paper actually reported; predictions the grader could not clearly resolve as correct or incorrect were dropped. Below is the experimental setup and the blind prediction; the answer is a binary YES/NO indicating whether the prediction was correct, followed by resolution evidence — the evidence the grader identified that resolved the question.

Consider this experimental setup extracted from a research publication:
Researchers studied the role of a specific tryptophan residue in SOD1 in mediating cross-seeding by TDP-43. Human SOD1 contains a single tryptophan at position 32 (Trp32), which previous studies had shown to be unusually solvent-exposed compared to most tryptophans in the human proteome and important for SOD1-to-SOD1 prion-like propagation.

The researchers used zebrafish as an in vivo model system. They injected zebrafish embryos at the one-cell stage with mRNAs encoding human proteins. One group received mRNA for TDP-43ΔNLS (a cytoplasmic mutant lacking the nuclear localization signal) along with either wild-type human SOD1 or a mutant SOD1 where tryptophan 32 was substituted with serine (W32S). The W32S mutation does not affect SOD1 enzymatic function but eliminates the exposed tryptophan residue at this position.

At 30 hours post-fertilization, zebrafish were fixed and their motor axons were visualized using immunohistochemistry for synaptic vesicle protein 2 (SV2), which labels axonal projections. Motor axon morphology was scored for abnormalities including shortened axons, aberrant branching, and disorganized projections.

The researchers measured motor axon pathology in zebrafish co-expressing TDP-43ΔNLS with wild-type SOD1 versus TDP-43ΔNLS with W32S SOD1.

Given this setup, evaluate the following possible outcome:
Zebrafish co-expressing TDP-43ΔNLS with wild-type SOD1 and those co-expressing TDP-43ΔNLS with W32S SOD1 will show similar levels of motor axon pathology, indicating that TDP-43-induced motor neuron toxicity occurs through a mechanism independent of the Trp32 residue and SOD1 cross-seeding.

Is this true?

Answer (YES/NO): NO